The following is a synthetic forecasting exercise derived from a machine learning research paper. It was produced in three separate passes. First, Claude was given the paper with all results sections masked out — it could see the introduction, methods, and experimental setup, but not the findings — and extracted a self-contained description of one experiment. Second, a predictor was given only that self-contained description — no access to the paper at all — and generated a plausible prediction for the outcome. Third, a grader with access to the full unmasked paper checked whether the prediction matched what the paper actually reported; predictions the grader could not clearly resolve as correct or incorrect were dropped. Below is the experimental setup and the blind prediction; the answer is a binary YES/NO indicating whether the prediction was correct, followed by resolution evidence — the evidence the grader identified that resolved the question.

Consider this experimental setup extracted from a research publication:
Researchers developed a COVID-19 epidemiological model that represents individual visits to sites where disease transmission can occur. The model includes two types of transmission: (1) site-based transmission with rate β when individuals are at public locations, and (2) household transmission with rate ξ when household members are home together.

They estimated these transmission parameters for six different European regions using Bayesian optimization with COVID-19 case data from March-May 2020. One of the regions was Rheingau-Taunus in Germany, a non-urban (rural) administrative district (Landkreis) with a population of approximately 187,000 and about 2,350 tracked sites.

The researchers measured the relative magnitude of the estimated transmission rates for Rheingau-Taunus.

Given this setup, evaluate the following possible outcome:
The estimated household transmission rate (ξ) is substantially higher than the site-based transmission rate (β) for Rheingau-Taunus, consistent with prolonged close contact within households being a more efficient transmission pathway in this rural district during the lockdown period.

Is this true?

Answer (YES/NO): YES